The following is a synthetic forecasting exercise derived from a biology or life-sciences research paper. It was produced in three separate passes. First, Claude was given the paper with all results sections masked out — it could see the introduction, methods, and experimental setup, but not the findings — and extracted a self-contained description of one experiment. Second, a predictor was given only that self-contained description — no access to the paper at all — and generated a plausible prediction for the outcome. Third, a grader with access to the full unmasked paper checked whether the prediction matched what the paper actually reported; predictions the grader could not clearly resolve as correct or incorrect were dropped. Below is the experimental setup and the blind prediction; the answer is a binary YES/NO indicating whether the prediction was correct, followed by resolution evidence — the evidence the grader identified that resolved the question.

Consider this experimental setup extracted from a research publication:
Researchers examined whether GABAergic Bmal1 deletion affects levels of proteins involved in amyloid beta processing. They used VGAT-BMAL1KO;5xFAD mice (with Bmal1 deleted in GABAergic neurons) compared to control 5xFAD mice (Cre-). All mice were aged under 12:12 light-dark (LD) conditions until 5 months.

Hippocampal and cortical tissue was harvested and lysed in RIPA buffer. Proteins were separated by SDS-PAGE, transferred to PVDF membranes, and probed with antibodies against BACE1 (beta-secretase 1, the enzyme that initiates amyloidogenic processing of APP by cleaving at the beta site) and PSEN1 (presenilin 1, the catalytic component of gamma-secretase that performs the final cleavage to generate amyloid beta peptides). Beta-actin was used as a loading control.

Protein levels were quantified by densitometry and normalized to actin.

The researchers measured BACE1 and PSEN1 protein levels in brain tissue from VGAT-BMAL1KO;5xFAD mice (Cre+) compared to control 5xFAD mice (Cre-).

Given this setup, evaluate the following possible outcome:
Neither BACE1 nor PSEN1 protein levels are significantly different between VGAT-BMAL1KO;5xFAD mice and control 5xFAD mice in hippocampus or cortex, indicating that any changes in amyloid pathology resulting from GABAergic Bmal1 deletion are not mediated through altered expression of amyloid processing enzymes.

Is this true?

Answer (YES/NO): YES